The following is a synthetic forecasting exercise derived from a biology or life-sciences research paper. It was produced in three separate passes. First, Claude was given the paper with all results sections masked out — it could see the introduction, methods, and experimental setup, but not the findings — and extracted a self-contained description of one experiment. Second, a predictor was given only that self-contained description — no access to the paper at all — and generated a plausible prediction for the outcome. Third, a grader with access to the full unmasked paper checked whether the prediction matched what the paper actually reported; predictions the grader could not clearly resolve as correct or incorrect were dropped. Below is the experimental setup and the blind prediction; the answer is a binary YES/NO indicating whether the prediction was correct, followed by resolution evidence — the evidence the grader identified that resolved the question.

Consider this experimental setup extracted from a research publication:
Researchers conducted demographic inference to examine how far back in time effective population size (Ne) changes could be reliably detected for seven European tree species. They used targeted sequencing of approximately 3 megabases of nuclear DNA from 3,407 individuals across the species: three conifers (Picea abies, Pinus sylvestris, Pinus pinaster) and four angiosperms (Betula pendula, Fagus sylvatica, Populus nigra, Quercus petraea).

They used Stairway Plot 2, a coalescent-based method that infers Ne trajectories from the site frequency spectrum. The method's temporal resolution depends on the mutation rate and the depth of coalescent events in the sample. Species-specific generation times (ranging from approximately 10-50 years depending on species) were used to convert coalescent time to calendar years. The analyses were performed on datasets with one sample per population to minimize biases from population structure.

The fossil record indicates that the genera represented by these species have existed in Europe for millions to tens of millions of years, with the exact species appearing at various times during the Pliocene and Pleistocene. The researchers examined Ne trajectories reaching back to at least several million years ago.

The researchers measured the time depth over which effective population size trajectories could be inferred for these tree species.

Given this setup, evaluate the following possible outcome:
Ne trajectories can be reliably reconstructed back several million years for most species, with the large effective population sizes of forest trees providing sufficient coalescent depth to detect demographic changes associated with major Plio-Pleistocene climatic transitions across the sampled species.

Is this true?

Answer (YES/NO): NO